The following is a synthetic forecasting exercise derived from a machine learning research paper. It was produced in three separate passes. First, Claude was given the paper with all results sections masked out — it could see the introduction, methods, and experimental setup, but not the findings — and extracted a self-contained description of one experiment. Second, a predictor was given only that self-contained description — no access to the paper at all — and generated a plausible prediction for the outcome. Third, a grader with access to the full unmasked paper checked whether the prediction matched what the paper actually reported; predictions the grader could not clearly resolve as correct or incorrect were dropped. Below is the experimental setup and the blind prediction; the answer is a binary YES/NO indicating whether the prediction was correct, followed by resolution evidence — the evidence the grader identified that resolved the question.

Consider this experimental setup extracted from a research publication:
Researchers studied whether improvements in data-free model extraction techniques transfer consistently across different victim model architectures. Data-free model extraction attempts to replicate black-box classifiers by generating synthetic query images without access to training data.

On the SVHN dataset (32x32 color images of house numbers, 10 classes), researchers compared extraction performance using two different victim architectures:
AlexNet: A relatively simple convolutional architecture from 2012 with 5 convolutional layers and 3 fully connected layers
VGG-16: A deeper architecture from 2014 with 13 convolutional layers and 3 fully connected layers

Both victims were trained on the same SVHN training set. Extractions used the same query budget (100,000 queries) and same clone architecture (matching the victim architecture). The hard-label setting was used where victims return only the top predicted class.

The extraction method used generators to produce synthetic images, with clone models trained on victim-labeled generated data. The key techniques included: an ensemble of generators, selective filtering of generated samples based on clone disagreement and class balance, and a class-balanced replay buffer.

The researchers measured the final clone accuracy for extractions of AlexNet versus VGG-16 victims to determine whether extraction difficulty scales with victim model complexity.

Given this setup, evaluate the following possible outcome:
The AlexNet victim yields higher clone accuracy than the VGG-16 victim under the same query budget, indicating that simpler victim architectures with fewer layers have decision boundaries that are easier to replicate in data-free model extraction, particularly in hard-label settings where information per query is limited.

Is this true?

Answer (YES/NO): YES